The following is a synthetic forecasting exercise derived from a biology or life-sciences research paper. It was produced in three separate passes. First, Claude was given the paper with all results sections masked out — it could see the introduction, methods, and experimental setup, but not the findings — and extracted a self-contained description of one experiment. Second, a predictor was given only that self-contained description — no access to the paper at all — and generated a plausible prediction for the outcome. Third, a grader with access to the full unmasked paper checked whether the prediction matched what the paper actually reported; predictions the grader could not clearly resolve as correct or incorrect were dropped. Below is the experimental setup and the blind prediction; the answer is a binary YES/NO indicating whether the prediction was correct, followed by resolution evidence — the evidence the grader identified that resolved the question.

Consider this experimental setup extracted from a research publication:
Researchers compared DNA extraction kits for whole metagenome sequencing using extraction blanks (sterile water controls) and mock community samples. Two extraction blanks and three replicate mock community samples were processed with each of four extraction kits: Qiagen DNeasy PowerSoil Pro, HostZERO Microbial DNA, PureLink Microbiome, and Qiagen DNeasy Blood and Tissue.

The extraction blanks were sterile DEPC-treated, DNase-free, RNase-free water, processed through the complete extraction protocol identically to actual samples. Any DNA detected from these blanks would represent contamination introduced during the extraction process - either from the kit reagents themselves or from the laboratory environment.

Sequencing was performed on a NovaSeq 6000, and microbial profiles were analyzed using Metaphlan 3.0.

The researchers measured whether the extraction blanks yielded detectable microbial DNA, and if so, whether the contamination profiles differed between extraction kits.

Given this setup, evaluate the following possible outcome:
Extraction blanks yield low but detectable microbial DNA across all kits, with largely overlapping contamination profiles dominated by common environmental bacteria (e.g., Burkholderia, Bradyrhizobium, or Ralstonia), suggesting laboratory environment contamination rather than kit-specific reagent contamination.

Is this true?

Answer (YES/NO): NO